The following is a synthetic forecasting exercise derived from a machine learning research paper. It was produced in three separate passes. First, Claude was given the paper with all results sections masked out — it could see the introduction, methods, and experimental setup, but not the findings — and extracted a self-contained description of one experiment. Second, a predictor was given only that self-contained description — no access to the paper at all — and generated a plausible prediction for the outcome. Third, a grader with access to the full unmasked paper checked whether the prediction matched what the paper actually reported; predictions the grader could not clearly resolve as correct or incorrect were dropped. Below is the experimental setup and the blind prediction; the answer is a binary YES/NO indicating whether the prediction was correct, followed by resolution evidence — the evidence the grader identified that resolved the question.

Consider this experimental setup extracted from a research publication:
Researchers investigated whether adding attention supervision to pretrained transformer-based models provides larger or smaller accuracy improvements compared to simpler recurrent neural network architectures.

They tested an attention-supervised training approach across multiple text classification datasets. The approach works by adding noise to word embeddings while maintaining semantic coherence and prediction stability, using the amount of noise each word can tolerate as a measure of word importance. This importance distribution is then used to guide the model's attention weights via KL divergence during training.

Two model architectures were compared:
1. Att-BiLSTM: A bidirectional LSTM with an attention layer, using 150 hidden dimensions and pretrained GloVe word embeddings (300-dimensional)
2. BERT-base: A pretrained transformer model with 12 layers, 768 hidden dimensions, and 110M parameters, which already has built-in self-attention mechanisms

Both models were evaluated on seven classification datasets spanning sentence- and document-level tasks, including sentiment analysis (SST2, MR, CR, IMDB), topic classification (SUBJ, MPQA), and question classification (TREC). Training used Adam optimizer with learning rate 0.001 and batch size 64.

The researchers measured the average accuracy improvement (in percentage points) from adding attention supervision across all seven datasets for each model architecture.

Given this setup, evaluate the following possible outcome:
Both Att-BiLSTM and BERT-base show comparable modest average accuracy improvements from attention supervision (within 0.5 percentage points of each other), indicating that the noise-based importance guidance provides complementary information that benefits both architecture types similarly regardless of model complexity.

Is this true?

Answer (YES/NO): NO